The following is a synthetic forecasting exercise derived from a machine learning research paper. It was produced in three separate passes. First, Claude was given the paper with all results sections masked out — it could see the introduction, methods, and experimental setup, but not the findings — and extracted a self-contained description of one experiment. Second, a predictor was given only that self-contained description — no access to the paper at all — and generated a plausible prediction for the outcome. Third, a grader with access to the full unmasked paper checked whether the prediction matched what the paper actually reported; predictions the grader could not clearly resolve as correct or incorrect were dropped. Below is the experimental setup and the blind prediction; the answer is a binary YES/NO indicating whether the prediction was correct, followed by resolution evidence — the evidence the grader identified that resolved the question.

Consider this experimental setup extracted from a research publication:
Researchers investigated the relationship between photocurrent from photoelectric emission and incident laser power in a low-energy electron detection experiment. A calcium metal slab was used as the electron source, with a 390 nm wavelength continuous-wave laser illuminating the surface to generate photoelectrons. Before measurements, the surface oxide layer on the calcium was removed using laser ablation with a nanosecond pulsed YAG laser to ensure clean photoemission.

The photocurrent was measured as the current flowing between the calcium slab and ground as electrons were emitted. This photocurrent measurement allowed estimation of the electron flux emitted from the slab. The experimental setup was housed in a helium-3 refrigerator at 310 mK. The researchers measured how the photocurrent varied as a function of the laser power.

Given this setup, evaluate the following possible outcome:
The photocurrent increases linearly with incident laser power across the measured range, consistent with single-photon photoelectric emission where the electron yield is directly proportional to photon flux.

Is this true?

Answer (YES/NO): YES